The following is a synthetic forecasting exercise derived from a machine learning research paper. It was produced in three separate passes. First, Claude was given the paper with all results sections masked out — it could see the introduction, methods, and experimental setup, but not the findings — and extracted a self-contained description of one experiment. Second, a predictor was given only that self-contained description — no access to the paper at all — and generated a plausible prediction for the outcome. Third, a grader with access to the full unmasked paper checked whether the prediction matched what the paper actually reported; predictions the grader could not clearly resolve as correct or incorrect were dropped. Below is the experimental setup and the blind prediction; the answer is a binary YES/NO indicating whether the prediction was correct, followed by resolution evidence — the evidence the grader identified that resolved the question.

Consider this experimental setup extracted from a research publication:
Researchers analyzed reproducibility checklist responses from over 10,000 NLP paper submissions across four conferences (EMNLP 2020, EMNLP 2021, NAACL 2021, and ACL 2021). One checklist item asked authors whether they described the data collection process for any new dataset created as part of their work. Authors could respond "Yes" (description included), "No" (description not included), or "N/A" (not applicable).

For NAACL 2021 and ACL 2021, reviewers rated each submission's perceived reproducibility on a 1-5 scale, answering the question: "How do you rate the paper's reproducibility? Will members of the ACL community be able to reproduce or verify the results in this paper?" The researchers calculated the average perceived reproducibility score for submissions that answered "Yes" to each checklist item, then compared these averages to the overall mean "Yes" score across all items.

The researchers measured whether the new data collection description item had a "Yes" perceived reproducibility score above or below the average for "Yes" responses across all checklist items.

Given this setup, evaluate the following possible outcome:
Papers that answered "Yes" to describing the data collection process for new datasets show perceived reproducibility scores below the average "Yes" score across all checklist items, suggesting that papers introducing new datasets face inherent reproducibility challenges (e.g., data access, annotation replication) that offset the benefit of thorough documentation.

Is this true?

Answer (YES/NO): YES